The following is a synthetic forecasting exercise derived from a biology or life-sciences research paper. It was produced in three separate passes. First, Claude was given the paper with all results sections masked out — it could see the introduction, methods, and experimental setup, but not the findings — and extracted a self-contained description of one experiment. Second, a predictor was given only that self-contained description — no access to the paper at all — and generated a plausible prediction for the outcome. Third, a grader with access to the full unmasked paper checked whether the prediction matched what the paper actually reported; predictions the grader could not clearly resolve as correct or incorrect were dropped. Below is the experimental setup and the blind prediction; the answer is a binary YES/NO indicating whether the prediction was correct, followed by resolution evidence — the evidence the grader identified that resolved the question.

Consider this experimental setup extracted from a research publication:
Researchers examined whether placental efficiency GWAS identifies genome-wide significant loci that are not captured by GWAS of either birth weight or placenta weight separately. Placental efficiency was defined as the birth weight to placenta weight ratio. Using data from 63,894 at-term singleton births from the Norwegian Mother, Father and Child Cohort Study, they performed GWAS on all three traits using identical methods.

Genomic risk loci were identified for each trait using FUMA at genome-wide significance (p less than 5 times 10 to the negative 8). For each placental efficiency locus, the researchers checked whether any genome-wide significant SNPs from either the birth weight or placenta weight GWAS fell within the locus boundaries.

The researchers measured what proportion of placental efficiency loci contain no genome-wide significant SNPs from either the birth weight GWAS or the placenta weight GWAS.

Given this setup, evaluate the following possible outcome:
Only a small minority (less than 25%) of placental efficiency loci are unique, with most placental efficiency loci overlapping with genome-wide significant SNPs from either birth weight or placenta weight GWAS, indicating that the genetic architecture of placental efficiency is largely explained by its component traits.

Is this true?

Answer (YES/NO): YES